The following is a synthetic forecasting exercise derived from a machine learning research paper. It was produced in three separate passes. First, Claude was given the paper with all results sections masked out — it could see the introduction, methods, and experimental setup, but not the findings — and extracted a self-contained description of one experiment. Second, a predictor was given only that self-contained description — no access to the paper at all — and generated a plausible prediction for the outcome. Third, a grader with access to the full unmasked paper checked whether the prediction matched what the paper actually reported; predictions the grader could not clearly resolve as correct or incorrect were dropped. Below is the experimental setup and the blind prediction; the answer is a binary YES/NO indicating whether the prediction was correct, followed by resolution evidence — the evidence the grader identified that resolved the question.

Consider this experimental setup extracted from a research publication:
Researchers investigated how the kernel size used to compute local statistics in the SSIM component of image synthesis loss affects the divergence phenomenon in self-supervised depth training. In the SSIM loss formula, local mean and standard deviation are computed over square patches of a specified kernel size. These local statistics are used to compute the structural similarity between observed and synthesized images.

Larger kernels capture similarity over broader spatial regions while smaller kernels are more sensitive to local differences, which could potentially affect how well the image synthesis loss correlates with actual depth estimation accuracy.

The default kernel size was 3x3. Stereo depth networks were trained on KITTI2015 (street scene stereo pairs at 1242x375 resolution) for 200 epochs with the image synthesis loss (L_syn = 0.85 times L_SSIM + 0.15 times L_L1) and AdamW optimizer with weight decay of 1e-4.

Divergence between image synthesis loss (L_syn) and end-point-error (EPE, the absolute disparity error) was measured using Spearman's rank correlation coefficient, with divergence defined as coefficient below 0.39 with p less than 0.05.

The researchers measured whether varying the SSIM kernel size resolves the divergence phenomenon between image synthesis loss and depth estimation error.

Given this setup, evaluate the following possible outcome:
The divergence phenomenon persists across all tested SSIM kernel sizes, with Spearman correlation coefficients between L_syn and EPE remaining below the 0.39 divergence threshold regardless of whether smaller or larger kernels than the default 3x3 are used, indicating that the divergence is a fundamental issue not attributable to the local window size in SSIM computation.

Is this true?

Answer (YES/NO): YES